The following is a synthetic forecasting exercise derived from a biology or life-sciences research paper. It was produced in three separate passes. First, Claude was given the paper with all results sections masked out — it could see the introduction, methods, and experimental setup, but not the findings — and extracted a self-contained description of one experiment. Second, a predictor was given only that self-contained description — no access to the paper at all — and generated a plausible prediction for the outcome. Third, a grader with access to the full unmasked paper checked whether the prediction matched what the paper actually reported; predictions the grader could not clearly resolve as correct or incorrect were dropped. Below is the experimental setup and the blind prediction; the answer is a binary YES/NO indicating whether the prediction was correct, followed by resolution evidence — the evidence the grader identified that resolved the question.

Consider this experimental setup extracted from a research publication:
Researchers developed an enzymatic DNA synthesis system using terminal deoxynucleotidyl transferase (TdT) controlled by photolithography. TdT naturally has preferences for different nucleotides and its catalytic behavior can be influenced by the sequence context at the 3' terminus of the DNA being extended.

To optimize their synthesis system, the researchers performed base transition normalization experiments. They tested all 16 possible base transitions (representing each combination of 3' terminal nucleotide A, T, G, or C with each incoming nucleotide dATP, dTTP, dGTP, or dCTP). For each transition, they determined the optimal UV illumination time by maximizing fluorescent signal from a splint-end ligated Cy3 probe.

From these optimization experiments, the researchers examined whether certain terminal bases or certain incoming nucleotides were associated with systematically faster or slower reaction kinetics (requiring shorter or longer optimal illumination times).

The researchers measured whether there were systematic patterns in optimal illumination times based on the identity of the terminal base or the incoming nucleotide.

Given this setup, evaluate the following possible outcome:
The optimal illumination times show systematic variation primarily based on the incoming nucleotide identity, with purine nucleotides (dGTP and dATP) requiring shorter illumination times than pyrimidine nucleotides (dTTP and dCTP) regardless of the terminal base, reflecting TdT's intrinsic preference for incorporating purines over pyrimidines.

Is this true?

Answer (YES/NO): NO